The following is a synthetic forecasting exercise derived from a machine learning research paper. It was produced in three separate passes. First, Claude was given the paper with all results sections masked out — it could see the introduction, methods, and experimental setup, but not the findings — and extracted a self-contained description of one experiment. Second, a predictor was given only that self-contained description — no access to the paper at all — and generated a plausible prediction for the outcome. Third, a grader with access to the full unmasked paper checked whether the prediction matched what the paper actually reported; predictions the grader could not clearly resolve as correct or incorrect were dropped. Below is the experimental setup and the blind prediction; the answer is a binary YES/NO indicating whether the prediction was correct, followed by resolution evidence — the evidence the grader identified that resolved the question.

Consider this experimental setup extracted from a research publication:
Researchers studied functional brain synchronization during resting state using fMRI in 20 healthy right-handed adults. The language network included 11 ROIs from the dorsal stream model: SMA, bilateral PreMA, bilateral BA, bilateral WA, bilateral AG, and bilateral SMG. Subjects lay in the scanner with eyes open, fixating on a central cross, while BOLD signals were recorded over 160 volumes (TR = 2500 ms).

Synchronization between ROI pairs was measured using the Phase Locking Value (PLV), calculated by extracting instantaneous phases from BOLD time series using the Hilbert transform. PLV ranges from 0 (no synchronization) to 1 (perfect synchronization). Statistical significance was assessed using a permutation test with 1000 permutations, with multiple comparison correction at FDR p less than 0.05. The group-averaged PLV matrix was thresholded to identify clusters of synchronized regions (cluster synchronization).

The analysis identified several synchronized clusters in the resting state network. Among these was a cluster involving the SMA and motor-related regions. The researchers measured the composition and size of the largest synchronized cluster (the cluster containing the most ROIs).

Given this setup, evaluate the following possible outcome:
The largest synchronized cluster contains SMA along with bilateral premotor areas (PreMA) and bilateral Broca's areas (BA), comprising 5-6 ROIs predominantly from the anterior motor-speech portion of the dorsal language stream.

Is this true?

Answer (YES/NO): NO